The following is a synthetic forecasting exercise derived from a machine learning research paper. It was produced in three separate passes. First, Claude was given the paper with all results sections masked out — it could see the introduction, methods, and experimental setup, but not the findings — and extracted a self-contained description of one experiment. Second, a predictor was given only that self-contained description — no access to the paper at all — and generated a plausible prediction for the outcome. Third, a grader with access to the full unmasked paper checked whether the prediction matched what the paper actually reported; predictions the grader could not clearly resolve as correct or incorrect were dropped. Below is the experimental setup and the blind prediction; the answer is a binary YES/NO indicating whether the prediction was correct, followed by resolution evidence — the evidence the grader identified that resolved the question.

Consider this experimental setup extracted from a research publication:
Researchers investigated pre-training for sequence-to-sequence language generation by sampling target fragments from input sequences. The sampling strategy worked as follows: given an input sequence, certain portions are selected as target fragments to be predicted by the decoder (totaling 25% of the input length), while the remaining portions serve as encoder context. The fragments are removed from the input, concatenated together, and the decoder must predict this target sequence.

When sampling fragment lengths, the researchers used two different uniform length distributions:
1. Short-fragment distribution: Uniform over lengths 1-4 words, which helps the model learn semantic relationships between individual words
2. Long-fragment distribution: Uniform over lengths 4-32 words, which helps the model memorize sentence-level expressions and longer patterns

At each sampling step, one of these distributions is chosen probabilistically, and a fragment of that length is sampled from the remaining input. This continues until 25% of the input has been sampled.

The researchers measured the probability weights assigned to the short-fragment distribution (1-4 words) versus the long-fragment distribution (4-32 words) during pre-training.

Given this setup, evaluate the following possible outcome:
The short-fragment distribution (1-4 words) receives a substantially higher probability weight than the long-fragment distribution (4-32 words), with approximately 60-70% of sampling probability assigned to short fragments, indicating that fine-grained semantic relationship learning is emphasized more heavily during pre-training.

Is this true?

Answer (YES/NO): NO